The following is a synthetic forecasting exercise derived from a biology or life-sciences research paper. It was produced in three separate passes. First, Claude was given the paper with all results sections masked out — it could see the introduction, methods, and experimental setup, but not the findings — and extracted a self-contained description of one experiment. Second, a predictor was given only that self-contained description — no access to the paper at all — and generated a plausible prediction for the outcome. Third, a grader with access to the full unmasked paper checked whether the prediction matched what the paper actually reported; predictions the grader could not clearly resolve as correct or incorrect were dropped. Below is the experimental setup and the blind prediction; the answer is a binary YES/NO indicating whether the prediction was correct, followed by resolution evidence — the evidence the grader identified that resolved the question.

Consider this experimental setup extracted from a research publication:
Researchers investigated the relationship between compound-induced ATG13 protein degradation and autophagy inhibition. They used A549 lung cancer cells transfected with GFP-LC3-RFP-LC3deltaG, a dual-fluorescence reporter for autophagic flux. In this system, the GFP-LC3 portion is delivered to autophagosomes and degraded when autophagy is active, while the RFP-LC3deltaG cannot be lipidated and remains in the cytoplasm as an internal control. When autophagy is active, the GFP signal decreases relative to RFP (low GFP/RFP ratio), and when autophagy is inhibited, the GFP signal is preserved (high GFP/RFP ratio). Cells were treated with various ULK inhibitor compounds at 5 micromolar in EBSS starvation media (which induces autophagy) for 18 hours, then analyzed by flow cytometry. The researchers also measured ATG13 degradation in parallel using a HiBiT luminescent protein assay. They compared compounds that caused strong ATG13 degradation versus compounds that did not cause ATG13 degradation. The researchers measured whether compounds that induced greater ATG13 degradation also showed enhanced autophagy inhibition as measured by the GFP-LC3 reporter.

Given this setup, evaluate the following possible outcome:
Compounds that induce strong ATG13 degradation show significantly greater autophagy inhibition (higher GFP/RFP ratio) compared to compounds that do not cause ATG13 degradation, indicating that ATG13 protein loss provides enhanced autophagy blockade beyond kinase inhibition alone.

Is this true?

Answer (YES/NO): YES